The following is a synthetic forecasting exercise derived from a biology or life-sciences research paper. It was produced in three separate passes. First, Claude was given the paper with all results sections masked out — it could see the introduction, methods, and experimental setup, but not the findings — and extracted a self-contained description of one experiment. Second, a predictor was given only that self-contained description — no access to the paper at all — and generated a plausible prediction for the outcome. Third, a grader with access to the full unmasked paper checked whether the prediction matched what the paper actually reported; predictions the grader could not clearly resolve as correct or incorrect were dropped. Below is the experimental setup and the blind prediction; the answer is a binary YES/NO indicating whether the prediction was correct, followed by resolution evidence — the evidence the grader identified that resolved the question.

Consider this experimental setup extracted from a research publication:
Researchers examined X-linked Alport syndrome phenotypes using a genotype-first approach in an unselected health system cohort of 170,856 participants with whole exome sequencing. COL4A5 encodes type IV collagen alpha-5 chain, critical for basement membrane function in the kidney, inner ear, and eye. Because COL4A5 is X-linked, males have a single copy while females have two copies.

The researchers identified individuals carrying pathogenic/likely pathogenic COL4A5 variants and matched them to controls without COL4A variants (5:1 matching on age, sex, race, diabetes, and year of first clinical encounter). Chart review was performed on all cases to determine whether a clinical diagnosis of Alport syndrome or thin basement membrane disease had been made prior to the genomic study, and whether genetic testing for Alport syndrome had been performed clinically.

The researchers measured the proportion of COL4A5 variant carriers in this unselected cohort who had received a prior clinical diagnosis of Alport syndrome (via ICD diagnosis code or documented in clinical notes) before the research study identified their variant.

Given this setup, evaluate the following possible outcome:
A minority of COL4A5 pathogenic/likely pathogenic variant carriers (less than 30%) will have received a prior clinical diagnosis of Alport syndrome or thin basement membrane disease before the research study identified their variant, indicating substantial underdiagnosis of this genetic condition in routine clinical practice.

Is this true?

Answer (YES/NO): YES